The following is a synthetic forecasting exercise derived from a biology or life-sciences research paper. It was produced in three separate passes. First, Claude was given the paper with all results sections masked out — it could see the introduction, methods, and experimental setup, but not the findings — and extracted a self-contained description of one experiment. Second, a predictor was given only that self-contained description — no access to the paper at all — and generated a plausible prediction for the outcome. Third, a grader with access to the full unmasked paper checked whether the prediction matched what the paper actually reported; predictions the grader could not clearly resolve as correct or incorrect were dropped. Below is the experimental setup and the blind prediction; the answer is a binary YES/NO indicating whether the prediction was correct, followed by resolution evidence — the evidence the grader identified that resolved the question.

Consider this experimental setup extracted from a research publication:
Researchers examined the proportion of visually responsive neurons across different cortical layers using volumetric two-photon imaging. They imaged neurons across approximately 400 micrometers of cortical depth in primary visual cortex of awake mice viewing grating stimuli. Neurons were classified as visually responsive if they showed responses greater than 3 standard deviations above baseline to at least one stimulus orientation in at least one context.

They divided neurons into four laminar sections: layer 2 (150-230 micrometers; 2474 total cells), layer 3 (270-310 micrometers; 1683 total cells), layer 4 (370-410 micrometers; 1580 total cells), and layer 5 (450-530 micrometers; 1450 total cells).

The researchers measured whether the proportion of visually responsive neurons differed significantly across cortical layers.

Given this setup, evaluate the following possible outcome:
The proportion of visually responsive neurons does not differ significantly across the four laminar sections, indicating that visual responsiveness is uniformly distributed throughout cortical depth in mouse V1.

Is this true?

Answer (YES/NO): YES